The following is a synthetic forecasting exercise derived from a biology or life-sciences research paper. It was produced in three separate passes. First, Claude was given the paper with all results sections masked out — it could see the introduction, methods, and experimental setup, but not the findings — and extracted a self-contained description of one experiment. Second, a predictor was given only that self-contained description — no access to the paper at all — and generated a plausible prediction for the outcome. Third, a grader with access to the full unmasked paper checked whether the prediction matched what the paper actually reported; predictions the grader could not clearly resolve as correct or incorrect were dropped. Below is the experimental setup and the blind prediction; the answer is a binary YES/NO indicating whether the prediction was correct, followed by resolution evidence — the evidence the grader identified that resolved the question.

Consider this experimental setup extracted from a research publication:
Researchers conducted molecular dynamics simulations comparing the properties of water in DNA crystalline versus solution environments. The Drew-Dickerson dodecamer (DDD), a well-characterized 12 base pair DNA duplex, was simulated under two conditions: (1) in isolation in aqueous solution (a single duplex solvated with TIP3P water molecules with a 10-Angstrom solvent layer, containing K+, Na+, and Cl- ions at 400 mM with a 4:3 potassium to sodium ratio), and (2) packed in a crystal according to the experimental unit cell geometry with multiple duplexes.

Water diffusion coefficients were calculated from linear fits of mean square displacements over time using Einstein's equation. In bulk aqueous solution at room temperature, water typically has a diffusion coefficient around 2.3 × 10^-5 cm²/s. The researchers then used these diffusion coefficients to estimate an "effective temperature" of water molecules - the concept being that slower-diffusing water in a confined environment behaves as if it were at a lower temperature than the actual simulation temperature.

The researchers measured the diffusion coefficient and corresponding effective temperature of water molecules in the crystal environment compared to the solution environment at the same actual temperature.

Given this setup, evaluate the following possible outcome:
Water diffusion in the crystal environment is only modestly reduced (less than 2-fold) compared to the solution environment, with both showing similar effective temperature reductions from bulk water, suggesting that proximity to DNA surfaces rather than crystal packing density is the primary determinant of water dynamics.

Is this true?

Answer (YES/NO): NO